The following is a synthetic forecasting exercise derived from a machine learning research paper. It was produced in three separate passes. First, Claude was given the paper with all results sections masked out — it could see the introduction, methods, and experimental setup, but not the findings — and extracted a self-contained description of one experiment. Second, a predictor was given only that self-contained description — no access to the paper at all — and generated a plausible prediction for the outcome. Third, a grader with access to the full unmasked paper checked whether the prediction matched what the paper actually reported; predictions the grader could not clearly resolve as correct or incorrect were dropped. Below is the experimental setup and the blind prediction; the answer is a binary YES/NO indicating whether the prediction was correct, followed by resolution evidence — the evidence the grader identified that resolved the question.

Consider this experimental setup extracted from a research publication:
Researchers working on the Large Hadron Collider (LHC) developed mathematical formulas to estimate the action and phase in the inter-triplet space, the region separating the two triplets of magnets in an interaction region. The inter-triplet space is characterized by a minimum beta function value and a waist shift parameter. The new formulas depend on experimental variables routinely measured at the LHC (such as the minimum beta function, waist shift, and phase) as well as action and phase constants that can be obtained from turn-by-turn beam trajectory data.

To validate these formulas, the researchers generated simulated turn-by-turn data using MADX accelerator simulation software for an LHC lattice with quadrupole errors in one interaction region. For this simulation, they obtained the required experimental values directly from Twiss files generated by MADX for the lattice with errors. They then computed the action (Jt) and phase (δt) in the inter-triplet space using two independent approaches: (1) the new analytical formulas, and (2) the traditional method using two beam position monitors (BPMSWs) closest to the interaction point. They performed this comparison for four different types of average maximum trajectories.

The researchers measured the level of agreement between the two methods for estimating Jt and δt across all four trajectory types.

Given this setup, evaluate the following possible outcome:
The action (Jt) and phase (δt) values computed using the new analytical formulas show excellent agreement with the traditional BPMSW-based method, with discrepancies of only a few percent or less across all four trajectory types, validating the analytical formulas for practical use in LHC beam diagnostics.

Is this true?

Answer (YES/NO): YES